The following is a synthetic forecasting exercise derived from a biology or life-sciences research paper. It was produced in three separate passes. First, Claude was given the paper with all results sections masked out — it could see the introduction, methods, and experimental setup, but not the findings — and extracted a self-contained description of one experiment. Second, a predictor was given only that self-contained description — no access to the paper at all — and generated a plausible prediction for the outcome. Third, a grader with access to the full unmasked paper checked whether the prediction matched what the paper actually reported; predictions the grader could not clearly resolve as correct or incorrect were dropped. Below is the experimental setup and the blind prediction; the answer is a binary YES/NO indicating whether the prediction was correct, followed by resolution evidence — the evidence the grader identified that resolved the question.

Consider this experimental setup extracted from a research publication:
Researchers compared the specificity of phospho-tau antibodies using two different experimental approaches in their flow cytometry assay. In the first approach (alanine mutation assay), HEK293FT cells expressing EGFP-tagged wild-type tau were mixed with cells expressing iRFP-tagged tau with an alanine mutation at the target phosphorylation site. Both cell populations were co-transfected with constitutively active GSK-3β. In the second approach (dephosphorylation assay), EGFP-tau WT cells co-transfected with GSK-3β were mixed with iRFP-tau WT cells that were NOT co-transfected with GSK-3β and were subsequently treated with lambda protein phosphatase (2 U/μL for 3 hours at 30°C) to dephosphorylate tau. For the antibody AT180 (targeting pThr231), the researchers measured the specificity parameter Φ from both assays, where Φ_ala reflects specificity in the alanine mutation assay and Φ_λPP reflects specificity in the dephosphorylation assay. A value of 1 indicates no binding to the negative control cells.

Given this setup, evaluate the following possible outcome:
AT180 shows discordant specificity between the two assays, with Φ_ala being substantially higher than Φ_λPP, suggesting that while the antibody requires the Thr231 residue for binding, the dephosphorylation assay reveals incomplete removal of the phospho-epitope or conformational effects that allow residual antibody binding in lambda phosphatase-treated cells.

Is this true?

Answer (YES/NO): NO